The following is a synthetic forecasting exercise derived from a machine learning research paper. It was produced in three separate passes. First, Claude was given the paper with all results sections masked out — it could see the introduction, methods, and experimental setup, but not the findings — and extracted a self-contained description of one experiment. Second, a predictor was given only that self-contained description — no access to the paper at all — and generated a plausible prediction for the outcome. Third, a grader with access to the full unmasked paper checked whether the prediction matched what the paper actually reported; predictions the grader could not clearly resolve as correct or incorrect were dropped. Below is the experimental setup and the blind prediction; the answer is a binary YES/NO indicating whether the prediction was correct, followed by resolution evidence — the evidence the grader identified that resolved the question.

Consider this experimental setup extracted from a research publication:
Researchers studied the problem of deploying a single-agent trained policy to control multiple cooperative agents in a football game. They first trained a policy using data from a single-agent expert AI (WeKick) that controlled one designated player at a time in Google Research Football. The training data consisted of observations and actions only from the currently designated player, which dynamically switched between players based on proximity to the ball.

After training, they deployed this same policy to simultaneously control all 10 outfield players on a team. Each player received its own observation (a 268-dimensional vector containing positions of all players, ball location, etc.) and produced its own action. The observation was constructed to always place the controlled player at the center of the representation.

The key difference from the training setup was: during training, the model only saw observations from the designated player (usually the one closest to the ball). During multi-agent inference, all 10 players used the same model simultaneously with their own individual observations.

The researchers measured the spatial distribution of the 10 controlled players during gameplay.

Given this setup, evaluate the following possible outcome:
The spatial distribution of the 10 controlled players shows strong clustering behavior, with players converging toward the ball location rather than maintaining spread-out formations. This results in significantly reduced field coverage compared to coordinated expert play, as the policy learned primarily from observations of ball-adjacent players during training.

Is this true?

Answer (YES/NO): YES